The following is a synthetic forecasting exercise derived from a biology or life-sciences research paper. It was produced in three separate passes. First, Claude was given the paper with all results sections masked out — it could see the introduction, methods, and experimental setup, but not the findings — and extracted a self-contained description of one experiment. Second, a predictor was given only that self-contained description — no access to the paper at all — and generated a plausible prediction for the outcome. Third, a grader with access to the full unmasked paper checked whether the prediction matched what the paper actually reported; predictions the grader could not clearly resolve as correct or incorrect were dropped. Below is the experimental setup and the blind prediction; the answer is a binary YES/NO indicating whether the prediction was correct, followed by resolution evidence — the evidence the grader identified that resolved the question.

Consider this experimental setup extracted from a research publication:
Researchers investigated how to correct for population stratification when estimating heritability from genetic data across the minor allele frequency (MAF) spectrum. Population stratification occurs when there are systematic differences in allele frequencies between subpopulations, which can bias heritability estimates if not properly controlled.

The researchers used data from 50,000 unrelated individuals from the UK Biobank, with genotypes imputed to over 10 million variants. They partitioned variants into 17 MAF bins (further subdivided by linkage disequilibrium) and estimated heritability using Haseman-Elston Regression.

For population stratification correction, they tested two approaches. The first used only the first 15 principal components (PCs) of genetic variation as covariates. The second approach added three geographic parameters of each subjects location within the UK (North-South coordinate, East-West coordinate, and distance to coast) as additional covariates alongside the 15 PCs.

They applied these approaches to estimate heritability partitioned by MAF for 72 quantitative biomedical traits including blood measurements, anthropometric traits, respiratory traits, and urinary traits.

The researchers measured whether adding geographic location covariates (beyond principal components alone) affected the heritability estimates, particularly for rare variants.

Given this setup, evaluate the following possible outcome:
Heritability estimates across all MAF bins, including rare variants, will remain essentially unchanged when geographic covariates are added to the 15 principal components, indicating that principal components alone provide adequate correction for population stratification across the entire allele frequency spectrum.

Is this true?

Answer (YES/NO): NO